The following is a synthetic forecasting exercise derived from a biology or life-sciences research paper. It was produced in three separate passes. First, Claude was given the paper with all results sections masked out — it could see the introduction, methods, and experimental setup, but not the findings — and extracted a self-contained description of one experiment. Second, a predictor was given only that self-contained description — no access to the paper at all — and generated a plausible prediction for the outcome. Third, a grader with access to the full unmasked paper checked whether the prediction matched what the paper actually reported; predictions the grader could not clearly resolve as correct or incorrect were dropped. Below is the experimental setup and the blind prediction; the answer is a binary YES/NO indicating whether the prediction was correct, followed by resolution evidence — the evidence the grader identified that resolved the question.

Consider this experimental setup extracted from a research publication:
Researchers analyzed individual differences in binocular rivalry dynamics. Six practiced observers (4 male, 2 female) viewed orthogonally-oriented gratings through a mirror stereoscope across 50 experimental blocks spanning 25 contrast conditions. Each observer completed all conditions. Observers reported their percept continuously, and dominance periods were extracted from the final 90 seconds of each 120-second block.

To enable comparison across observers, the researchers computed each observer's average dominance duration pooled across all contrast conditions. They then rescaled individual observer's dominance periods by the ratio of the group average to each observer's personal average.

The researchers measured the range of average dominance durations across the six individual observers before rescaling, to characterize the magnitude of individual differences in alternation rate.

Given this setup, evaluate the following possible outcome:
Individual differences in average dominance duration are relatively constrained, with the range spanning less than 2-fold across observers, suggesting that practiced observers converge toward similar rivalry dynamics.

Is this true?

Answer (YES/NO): NO